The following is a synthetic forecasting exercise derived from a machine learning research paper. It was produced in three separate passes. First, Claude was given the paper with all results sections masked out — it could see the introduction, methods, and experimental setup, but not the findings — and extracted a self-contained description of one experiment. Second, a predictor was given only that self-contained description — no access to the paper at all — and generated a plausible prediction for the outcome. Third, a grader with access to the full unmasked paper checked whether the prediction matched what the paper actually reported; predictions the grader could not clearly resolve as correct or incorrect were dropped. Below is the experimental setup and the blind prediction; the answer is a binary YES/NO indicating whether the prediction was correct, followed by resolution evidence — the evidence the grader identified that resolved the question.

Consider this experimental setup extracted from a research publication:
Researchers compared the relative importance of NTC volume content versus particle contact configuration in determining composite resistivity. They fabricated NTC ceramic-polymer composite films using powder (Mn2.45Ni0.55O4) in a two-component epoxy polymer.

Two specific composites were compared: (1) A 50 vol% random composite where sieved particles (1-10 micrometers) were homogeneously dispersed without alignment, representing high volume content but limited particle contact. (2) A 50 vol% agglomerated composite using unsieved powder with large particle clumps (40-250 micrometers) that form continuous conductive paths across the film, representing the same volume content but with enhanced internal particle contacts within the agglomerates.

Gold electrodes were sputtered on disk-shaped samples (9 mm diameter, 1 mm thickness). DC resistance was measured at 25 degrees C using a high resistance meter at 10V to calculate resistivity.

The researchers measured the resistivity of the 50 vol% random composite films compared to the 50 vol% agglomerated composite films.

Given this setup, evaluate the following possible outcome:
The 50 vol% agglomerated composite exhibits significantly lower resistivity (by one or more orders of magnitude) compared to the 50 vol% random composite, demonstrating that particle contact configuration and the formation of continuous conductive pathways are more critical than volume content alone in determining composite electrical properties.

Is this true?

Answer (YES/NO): YES